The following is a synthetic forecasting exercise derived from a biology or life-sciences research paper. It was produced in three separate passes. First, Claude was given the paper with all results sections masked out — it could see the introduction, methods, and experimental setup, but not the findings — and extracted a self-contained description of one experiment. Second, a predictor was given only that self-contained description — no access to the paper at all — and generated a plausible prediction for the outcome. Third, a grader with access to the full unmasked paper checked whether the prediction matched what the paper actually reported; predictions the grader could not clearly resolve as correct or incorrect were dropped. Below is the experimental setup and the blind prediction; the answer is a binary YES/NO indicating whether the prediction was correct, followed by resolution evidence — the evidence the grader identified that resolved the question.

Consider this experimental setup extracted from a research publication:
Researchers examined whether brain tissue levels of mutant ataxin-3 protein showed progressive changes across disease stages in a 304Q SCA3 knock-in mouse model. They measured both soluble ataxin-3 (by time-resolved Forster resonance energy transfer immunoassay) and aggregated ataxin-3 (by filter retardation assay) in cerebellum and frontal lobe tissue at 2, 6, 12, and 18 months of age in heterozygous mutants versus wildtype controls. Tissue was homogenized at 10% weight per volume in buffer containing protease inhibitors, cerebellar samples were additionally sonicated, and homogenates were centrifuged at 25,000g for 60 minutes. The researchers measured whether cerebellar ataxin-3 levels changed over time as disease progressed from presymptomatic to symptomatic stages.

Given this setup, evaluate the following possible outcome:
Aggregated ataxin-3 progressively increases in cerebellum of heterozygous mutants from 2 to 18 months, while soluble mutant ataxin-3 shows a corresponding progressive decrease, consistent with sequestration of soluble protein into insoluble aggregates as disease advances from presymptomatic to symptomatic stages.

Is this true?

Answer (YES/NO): NO